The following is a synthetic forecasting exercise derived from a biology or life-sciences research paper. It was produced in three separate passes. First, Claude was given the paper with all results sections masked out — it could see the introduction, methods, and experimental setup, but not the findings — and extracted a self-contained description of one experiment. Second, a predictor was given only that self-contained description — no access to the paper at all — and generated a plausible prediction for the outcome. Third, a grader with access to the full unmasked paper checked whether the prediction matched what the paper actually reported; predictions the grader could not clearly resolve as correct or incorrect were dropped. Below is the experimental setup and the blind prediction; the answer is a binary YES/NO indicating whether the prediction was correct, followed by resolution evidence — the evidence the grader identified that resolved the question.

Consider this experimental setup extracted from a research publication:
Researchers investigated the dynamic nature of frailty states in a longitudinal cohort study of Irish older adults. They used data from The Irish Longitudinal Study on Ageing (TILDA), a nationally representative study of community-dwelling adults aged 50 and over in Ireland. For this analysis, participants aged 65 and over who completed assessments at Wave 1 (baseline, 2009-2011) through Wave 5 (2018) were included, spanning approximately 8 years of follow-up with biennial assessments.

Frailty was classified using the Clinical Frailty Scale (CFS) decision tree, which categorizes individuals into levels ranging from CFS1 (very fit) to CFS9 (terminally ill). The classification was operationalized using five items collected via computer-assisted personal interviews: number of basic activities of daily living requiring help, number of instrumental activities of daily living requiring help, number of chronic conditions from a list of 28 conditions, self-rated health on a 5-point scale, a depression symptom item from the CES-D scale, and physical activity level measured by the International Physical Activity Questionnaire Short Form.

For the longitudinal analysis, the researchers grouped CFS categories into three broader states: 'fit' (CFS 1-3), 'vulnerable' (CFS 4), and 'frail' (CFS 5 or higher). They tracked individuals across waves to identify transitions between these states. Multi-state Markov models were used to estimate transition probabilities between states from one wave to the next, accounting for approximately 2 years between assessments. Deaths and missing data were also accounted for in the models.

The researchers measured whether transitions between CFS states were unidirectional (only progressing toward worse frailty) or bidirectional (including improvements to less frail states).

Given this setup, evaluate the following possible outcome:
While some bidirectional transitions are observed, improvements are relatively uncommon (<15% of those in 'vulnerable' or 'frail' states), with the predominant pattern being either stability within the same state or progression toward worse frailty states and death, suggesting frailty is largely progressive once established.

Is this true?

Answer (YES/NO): NO